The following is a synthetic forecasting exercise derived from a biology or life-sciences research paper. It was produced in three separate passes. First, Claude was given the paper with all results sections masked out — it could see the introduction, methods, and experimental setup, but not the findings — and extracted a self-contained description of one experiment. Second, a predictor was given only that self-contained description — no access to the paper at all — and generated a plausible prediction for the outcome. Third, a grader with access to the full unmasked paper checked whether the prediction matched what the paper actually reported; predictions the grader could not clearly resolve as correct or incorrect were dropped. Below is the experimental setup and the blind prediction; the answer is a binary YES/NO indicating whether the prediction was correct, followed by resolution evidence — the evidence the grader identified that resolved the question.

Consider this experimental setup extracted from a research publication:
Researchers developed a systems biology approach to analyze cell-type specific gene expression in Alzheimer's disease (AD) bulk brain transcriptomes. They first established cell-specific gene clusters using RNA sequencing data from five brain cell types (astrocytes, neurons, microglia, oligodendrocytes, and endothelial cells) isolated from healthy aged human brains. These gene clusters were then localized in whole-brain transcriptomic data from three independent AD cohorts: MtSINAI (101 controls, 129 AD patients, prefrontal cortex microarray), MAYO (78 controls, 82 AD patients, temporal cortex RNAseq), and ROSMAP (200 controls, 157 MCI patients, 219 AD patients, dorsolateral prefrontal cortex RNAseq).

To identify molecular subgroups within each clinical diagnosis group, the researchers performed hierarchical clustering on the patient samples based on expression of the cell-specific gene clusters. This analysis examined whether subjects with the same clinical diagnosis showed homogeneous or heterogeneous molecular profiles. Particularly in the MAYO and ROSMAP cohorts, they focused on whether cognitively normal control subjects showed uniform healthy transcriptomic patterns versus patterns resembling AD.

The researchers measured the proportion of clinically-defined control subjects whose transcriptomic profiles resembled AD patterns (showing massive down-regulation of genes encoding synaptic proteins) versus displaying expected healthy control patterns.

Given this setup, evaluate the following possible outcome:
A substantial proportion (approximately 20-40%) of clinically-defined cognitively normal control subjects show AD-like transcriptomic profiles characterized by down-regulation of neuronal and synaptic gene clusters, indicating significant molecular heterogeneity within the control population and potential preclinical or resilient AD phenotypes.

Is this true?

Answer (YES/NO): NO